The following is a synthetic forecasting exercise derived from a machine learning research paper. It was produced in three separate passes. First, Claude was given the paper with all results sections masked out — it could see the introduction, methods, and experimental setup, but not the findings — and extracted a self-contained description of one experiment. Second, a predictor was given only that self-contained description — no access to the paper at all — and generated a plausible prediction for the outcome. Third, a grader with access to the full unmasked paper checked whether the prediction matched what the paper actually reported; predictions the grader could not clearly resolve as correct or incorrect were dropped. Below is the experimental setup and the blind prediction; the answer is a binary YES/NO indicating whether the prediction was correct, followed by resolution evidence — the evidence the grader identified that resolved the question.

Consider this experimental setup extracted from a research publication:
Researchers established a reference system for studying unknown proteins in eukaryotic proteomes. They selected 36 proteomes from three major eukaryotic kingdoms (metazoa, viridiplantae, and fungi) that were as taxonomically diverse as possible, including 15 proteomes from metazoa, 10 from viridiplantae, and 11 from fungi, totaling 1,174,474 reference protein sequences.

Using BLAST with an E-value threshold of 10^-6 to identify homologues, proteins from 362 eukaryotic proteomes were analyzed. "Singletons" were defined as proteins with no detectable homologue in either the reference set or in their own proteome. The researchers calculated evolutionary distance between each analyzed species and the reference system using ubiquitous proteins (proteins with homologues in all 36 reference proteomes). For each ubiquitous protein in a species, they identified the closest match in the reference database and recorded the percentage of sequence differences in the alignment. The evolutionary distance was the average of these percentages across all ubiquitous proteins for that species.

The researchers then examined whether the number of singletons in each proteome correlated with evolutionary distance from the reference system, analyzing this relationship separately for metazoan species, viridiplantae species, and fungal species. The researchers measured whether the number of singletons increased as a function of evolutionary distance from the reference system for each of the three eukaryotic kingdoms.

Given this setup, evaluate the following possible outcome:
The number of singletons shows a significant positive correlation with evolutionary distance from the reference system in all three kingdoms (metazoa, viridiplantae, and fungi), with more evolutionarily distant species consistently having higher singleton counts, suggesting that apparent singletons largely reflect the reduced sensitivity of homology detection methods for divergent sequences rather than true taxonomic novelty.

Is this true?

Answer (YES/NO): NO